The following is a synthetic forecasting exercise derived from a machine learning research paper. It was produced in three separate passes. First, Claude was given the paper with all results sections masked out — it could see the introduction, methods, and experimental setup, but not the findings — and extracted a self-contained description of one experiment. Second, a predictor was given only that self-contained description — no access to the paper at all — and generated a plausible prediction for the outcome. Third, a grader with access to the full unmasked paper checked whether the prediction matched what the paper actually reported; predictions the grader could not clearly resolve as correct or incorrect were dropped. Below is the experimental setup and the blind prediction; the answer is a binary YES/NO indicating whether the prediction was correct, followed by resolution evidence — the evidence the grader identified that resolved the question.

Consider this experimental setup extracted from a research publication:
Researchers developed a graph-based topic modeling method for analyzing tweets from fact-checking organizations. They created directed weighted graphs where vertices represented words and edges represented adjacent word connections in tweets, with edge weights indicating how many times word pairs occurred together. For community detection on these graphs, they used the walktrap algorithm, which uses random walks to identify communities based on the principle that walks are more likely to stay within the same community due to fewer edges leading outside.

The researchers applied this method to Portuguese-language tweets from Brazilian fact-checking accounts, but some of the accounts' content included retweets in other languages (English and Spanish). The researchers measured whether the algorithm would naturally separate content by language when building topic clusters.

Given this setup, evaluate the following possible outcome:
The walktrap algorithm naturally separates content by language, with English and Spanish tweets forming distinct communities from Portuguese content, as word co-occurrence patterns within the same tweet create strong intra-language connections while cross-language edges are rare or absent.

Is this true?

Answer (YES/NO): YES